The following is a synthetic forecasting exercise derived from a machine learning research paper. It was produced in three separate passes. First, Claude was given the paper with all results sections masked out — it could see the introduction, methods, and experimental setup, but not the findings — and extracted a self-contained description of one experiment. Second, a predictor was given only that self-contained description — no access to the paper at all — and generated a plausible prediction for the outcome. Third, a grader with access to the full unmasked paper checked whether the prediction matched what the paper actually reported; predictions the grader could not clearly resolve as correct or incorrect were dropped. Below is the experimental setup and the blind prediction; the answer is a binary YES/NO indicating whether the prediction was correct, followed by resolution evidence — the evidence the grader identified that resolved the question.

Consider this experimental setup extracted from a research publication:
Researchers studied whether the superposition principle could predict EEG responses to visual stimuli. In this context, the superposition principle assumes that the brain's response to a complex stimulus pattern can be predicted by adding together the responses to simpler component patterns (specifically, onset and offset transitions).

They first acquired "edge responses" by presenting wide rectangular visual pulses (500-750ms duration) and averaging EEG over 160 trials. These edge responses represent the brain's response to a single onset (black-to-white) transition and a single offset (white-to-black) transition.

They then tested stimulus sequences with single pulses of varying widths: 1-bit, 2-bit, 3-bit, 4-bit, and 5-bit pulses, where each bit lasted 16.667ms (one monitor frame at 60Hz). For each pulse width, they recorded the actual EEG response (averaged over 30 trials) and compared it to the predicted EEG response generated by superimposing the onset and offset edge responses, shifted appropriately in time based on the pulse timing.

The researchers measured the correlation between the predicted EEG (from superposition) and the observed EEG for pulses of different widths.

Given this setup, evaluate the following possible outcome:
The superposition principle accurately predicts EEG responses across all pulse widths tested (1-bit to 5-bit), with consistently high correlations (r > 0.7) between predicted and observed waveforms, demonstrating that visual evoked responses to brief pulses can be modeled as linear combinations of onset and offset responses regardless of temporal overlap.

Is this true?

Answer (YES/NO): NO